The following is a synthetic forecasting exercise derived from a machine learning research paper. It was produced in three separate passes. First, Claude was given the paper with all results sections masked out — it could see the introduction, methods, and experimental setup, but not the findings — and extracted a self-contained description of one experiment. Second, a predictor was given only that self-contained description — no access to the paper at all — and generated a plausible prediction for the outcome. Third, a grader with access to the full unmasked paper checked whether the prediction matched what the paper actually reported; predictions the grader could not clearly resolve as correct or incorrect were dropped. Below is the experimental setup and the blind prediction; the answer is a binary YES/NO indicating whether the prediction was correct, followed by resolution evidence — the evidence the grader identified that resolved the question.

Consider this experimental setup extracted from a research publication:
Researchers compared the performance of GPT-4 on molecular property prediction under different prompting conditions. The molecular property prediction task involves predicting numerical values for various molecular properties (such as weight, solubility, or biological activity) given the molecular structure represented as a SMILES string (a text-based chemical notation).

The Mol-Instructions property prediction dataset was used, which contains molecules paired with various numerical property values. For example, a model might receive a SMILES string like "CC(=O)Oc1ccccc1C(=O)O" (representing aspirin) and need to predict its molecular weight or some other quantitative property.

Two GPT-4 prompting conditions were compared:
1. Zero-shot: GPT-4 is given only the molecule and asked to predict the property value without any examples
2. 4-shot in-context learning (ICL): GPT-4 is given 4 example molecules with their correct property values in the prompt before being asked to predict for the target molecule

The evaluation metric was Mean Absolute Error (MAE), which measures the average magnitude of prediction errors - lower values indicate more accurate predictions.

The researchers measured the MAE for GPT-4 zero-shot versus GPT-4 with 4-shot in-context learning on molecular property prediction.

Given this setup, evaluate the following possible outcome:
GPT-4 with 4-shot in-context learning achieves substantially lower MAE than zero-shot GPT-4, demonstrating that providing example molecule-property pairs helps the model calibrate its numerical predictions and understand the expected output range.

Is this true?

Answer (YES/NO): YES